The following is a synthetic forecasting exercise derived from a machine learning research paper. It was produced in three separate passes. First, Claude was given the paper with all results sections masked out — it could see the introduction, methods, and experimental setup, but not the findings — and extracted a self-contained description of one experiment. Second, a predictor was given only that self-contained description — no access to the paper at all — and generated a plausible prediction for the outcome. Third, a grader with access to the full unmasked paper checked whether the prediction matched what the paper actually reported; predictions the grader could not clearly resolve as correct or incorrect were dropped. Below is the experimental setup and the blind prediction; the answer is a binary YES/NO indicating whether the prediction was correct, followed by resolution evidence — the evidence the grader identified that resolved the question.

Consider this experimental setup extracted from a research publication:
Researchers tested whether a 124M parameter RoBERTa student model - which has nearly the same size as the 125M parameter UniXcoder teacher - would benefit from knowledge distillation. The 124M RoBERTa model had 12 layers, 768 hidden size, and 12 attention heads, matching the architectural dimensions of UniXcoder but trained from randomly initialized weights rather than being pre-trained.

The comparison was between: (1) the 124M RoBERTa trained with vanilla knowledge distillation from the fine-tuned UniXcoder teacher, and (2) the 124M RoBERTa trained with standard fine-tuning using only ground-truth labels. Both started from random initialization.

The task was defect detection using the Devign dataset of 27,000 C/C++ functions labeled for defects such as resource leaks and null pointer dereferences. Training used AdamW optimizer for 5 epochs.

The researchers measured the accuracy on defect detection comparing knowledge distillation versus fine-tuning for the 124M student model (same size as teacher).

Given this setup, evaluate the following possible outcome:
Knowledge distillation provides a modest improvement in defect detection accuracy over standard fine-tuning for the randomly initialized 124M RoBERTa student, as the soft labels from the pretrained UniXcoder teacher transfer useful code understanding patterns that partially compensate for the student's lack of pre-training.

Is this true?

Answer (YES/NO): NO